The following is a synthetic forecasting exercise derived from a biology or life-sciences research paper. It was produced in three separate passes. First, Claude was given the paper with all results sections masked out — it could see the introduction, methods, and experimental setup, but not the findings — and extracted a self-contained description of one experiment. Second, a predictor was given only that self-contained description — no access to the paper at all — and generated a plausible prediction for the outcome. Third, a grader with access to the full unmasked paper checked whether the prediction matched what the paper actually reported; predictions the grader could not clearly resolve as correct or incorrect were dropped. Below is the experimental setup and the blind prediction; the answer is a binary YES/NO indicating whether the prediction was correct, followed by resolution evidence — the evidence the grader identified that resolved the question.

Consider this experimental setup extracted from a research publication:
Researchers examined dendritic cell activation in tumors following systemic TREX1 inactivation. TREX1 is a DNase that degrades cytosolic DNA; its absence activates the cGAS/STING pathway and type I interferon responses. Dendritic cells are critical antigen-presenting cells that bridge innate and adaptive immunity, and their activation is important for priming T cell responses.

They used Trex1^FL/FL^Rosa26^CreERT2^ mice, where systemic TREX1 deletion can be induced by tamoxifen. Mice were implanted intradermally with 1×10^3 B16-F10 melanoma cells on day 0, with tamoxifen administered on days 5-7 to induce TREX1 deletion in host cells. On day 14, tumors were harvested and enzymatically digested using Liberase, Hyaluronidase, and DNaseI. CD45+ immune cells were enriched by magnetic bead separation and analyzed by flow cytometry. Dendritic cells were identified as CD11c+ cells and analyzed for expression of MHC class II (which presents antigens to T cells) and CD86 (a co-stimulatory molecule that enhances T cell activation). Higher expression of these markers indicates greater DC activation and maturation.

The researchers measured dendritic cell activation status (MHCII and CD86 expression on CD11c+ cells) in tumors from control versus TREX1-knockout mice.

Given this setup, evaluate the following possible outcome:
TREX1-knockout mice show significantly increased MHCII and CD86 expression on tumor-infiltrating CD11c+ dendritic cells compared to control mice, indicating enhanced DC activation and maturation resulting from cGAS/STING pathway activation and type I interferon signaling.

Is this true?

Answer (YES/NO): YES